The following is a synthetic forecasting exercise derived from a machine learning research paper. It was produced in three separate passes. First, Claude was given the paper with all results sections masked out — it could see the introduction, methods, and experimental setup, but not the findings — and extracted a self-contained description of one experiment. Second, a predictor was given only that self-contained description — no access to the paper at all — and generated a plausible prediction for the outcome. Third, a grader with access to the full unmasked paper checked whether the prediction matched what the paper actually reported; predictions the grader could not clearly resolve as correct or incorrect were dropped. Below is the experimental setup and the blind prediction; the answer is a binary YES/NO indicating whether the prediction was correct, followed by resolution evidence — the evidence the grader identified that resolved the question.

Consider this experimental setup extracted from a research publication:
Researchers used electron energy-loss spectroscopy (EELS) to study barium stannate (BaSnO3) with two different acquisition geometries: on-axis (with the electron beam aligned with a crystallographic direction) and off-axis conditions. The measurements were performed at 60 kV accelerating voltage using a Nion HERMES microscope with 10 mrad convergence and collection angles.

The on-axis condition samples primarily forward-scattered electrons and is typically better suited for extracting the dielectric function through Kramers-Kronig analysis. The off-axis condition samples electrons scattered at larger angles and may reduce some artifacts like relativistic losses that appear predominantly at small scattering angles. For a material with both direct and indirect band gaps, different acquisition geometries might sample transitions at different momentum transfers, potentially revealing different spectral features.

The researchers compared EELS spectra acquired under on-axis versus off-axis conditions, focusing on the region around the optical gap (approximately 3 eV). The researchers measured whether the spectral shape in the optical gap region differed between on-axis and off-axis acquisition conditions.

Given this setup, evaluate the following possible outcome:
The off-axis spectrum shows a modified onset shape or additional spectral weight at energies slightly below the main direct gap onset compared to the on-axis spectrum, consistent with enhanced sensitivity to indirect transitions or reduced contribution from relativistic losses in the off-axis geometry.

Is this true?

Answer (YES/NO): NO